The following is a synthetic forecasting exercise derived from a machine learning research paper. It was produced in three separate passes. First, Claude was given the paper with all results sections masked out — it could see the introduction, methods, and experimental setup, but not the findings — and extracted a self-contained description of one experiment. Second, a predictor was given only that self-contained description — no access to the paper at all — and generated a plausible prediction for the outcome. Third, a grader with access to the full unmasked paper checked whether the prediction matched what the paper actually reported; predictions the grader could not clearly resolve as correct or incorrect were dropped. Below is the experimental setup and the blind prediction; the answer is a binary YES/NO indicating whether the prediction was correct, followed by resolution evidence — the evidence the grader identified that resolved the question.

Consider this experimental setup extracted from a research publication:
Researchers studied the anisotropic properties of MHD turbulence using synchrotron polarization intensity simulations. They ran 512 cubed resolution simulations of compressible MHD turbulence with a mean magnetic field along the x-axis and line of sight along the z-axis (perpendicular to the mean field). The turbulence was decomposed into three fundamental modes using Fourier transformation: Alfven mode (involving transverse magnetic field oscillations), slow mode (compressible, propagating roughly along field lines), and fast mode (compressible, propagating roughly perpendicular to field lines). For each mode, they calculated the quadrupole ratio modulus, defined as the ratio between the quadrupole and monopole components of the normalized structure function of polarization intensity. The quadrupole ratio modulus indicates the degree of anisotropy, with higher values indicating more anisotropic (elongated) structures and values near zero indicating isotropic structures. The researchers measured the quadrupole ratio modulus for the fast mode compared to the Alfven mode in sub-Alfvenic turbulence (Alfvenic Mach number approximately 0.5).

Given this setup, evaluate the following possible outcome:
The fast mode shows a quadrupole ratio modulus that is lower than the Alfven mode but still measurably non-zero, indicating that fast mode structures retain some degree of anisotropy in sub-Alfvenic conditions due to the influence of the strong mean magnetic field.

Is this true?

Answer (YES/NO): NO